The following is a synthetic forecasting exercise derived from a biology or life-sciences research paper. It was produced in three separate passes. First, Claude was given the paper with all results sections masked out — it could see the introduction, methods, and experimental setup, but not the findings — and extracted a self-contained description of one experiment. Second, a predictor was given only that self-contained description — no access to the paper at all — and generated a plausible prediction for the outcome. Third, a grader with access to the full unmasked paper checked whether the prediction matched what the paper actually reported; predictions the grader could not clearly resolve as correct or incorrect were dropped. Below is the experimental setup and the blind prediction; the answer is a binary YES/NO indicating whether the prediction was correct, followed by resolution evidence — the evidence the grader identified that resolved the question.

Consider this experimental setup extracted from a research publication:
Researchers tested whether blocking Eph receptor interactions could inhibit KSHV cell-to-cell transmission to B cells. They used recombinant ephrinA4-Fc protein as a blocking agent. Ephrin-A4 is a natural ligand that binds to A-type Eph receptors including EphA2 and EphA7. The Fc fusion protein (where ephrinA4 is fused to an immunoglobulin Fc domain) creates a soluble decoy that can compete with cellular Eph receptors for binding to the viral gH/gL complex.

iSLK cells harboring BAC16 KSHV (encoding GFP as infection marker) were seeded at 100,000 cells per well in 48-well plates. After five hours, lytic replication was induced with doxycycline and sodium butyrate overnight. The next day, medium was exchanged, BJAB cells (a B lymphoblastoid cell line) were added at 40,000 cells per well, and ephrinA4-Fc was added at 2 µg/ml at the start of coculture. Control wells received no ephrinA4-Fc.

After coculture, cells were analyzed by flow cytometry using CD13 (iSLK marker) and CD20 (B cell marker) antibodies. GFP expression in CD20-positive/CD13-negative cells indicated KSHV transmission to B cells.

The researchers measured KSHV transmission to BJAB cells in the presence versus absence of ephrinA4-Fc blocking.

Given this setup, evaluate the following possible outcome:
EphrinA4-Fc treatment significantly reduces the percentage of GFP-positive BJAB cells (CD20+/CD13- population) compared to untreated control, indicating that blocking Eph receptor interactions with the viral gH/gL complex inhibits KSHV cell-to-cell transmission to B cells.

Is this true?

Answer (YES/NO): YES